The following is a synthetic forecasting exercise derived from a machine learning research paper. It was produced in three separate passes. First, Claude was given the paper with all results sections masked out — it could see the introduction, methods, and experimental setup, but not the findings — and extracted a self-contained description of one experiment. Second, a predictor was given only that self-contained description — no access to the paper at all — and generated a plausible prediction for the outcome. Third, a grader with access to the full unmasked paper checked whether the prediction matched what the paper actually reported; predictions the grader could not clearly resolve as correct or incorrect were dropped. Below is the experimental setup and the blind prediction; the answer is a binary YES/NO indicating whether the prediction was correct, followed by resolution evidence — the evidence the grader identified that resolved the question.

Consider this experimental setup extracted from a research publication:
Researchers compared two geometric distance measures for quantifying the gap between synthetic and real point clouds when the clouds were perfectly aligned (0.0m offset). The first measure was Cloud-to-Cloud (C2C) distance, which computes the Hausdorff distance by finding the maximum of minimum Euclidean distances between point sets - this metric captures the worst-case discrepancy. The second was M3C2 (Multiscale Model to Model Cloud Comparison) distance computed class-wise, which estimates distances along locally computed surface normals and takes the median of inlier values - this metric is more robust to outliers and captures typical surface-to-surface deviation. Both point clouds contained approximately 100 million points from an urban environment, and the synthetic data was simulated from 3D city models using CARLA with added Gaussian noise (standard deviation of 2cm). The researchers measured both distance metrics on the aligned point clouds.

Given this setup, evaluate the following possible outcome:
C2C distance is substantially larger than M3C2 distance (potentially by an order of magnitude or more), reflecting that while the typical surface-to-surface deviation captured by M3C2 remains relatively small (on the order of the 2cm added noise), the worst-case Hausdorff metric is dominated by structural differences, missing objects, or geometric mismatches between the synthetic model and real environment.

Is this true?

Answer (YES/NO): YES